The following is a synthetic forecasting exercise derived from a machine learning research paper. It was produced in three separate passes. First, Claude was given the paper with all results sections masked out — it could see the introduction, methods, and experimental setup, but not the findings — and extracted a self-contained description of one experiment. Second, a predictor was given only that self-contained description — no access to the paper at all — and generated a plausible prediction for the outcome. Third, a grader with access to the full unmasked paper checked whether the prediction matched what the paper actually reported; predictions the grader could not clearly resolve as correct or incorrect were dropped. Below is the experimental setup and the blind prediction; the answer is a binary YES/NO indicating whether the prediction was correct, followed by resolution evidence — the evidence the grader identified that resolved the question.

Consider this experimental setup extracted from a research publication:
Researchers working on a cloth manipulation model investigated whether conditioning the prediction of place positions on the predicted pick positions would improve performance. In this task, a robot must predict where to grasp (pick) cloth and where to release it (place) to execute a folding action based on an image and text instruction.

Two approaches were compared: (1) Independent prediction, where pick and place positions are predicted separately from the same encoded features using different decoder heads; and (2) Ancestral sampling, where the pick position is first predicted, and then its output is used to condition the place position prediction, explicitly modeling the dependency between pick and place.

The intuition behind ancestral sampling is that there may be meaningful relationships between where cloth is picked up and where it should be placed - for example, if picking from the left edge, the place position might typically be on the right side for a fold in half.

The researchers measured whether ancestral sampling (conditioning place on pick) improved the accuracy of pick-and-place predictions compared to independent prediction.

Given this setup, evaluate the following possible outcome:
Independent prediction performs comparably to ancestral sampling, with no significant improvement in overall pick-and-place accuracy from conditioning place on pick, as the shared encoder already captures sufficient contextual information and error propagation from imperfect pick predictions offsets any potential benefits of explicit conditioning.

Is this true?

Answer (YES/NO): NO